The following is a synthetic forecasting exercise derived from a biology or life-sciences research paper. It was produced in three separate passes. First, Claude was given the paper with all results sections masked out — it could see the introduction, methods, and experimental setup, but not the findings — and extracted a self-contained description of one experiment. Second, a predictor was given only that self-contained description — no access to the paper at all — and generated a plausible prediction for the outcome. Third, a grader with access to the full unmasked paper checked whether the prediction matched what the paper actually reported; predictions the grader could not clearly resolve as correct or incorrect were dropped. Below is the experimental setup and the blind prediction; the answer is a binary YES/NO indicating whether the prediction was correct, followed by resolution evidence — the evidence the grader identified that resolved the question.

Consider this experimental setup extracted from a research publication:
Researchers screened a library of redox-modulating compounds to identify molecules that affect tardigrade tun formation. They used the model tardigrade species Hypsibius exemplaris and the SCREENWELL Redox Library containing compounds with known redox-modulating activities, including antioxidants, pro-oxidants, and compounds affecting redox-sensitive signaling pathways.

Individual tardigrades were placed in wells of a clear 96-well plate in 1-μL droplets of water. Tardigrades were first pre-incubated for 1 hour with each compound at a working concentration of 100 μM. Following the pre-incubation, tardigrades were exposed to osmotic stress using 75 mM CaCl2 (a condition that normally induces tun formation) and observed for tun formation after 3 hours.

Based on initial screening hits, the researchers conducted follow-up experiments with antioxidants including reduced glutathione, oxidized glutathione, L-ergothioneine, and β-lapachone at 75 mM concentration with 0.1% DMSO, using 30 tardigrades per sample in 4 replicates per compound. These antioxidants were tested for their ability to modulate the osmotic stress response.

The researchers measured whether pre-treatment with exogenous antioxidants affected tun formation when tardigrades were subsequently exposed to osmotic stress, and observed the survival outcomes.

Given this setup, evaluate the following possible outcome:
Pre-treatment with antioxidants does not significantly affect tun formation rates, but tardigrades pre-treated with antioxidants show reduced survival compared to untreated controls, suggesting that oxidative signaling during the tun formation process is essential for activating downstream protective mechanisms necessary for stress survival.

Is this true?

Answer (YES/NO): NO